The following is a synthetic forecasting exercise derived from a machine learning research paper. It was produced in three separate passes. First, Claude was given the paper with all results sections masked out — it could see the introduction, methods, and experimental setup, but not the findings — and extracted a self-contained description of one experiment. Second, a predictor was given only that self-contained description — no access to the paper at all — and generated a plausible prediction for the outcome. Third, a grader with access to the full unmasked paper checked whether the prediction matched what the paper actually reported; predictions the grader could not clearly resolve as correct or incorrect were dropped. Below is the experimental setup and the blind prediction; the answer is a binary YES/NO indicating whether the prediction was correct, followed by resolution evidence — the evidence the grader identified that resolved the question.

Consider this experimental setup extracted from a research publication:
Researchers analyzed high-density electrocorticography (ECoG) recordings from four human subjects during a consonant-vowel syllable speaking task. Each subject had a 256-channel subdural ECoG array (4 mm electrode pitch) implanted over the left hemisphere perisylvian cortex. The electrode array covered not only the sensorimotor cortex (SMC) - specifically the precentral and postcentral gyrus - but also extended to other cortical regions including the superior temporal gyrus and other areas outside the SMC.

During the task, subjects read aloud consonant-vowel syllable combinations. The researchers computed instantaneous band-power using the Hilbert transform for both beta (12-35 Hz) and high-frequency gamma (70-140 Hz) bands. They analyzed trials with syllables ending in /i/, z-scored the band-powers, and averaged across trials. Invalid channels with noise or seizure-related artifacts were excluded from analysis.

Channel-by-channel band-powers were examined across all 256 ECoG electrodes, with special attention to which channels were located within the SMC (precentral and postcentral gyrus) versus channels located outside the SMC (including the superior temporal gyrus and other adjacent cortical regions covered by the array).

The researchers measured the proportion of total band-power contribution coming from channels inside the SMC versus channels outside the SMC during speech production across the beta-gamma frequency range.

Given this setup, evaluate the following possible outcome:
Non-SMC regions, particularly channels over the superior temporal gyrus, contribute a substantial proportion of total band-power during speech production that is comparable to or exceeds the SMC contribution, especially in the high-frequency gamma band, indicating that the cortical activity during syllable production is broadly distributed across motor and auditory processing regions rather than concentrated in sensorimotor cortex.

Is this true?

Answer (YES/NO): NO